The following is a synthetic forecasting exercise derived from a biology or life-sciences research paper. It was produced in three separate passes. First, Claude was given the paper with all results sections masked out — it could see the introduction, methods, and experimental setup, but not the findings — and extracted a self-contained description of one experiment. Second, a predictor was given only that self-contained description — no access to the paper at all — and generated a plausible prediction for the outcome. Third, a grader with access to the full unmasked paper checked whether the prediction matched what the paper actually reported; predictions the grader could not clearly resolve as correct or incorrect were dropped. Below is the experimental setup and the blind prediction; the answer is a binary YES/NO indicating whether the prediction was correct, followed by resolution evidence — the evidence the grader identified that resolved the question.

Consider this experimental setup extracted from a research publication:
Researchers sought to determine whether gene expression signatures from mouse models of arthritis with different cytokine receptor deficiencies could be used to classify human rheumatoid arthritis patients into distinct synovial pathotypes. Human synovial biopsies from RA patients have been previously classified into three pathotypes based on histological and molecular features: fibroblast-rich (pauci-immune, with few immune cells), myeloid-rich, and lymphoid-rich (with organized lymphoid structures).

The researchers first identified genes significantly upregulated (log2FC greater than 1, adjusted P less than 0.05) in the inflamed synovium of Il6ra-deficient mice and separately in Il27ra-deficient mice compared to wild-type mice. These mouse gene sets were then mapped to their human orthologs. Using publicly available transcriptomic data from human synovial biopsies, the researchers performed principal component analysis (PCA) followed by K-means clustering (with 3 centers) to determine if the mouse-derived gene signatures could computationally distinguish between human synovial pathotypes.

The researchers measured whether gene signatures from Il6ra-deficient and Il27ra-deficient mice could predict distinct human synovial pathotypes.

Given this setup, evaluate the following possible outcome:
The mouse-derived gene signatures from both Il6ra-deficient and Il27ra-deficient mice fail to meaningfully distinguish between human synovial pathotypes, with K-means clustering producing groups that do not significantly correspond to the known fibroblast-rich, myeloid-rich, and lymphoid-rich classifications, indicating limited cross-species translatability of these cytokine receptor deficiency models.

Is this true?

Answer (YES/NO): NO